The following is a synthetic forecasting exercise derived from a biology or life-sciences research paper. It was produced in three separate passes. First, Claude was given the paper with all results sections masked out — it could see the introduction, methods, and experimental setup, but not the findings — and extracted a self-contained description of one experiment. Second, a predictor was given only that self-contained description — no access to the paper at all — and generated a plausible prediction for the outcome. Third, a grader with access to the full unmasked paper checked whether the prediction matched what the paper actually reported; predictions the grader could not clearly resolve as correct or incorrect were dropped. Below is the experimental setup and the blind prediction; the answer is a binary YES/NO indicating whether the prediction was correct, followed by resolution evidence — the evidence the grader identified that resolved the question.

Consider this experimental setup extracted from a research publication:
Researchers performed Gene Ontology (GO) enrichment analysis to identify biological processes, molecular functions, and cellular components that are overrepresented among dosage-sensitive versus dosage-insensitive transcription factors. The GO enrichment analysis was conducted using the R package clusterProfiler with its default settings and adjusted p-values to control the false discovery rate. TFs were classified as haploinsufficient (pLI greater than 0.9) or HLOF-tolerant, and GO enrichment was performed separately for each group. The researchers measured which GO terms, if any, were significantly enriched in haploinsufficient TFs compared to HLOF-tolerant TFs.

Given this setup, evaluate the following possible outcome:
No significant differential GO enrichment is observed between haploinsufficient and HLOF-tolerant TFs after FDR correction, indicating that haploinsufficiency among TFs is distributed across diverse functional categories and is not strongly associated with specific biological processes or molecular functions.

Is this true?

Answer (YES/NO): NO